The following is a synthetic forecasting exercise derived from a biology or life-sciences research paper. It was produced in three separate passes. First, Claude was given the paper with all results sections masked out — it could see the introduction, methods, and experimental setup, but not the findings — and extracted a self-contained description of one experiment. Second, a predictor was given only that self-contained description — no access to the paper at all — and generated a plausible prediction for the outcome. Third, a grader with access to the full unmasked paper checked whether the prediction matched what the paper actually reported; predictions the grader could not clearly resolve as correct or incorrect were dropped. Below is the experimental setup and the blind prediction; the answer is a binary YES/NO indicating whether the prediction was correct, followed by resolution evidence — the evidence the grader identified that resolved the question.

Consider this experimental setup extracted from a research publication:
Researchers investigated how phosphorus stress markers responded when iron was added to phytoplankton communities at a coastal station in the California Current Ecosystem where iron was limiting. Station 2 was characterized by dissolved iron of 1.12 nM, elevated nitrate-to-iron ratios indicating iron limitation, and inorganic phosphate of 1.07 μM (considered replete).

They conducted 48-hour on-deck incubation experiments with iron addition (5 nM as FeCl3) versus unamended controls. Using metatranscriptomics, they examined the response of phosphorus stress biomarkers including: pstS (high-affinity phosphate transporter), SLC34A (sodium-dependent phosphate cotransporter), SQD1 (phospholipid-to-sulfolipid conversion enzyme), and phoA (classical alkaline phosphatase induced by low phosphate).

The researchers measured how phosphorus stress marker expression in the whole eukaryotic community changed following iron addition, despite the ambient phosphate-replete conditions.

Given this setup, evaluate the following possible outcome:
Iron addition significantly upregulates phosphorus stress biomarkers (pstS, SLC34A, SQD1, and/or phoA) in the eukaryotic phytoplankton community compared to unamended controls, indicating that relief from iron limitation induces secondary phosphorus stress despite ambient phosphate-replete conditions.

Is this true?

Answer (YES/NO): YES